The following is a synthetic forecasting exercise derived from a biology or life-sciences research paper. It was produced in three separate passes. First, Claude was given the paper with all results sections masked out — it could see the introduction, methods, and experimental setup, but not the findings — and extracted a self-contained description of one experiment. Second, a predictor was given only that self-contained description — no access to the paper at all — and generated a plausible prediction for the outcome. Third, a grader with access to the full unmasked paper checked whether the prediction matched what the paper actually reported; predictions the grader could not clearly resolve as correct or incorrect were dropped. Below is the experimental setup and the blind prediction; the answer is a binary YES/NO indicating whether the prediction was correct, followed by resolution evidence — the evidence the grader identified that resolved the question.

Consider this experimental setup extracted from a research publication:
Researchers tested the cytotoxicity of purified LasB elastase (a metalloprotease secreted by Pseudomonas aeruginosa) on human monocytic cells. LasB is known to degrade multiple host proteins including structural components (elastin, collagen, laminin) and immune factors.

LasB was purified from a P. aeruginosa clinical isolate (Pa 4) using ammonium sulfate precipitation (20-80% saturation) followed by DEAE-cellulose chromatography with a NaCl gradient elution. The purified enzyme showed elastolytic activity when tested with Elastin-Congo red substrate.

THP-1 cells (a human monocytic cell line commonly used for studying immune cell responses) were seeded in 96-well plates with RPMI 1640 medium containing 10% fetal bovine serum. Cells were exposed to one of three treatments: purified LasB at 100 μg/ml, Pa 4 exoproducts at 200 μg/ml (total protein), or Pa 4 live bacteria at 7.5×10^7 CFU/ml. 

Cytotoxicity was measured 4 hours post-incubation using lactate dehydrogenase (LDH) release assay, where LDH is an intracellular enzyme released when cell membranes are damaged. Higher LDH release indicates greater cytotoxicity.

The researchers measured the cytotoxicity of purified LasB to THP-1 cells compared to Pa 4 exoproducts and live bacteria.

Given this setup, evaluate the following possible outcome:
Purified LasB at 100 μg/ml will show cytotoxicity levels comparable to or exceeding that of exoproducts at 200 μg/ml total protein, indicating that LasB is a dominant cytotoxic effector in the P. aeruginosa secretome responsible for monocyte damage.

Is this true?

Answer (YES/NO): NO